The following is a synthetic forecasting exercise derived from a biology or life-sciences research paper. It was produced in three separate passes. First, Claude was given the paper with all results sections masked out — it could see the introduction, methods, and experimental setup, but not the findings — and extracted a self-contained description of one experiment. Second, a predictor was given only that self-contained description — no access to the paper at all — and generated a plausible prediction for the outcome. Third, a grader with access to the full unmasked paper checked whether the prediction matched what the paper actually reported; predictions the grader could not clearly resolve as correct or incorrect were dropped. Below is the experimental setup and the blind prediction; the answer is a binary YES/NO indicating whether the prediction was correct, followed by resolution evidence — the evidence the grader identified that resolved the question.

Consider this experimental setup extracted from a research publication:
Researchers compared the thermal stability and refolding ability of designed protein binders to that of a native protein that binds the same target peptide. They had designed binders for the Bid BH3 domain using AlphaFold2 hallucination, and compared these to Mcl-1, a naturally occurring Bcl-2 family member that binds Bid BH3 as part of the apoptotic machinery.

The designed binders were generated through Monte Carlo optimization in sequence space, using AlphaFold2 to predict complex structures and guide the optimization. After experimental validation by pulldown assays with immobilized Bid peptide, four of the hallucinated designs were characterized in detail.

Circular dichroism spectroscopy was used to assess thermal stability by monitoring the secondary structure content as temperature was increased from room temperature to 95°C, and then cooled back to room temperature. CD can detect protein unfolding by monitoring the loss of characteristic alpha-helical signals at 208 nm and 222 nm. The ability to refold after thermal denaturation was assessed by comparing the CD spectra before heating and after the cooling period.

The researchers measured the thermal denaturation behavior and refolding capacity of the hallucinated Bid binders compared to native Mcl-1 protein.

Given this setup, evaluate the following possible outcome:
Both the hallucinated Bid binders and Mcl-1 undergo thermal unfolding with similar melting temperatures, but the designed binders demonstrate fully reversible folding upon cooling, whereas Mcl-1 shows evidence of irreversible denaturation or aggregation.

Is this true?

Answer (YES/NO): NO